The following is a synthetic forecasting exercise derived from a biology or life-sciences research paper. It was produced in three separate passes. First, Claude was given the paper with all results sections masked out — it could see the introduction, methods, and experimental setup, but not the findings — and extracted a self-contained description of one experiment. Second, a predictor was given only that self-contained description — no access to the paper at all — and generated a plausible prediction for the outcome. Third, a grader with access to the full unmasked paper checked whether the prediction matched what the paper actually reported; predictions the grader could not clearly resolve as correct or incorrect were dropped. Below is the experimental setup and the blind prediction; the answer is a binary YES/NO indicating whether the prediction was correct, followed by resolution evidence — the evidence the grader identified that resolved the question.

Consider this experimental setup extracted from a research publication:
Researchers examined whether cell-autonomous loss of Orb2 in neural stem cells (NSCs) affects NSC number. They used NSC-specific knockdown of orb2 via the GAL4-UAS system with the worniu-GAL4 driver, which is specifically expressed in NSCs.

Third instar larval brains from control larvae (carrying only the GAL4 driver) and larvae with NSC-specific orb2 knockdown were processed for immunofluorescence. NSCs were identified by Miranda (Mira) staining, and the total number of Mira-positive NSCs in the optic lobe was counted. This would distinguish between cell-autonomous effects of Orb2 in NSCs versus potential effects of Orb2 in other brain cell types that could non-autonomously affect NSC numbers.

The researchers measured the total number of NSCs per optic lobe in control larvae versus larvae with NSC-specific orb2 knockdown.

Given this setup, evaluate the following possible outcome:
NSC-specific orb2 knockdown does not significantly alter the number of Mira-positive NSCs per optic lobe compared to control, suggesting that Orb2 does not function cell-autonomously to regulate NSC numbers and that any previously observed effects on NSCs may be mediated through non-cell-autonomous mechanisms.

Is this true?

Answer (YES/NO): NO